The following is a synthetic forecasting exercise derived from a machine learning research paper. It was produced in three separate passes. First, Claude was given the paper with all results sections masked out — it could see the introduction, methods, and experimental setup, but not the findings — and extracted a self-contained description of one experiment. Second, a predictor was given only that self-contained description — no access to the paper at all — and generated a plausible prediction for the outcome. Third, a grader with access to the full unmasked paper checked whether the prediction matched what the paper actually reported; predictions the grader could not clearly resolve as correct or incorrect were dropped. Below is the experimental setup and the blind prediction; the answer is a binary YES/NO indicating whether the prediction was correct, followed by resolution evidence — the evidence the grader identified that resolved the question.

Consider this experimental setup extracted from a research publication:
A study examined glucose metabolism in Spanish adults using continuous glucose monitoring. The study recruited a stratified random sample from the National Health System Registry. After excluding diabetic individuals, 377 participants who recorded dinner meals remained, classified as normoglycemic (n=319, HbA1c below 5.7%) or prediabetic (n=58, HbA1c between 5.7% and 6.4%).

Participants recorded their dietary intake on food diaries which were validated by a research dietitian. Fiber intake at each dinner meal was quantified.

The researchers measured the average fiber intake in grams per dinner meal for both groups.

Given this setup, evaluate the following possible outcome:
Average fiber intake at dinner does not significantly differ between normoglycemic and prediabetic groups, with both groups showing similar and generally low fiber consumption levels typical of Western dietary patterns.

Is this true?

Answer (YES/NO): YES